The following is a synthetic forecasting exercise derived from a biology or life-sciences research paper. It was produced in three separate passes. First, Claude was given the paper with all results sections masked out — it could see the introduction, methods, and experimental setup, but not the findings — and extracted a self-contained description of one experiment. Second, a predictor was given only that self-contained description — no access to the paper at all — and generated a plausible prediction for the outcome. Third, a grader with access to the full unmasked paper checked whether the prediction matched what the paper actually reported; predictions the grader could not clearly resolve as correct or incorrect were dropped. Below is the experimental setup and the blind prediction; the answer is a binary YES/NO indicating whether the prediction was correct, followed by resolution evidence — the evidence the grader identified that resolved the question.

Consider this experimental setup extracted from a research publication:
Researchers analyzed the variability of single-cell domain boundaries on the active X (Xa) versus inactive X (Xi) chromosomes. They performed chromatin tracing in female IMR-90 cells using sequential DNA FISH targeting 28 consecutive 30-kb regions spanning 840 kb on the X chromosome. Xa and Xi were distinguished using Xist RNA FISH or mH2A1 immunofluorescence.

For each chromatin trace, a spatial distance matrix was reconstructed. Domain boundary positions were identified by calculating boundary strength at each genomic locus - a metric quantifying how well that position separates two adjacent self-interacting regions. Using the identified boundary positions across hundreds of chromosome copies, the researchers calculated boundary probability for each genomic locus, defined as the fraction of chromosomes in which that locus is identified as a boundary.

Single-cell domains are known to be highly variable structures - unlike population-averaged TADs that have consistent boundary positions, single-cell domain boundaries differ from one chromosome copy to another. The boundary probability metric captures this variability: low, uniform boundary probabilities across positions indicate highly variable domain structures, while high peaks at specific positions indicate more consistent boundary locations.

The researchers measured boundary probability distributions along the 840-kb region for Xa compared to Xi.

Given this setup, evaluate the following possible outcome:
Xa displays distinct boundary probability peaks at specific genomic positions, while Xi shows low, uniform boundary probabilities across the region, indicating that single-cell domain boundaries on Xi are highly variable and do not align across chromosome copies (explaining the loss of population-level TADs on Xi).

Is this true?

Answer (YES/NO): YES